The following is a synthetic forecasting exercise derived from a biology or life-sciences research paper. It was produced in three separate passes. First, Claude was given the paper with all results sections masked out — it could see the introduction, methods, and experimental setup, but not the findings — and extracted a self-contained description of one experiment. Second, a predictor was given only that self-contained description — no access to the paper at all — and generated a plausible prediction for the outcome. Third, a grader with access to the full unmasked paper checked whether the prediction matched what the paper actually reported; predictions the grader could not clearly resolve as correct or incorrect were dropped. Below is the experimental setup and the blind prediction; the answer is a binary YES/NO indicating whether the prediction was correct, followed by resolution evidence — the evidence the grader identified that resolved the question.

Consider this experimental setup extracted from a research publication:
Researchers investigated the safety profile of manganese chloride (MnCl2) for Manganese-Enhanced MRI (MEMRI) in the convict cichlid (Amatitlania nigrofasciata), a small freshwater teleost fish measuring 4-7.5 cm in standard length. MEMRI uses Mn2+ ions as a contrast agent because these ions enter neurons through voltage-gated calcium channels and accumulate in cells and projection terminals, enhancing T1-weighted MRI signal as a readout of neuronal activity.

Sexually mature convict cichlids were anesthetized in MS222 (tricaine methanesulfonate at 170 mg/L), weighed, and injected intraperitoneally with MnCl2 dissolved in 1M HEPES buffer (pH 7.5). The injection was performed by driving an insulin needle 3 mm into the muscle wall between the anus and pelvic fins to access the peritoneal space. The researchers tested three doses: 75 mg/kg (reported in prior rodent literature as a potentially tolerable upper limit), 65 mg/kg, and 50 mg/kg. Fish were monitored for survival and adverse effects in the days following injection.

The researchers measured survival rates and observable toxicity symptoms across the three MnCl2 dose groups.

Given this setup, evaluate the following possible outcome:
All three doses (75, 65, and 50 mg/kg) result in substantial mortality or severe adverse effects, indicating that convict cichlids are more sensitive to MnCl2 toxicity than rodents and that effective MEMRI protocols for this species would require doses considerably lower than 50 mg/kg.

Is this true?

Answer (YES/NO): NO